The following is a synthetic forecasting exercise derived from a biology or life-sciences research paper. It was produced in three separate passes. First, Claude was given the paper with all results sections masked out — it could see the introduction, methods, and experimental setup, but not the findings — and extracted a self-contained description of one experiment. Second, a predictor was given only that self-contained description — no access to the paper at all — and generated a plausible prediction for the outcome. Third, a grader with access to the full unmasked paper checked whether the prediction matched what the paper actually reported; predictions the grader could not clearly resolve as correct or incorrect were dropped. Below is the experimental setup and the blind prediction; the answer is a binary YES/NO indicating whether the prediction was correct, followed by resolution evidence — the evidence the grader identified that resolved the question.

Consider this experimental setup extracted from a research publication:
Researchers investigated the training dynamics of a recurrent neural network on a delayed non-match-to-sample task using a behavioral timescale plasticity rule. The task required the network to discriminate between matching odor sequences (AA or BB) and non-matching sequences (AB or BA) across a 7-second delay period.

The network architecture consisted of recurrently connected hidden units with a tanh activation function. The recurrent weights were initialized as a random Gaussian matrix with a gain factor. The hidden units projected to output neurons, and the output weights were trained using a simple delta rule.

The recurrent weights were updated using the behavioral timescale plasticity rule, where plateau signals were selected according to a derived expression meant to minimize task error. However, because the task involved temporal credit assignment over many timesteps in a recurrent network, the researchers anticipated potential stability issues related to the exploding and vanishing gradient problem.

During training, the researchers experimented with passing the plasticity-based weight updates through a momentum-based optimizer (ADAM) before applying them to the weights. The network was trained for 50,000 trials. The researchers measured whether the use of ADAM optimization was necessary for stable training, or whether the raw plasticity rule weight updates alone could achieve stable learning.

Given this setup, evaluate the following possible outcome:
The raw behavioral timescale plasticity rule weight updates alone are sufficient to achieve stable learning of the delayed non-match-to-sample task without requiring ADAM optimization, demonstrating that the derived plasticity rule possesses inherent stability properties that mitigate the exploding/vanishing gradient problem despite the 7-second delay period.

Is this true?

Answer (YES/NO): NO